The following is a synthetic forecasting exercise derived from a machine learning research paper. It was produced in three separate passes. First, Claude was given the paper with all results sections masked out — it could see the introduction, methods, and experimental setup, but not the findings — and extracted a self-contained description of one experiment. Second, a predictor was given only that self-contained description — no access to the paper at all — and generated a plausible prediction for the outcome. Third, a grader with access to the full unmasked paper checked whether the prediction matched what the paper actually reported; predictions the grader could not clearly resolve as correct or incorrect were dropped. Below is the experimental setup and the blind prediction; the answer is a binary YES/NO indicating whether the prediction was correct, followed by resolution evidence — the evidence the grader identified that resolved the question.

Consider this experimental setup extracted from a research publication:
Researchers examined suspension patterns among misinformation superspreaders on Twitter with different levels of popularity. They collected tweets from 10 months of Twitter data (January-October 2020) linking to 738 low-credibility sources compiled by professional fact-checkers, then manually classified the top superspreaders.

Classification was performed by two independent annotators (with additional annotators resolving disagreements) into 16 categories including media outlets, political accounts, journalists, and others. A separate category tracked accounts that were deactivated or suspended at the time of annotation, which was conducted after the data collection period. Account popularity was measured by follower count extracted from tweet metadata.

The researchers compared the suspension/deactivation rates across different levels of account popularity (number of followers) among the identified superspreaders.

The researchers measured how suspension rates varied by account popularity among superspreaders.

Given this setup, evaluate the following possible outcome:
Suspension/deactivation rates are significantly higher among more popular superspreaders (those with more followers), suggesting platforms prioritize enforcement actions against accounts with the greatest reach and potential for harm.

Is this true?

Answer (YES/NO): NO